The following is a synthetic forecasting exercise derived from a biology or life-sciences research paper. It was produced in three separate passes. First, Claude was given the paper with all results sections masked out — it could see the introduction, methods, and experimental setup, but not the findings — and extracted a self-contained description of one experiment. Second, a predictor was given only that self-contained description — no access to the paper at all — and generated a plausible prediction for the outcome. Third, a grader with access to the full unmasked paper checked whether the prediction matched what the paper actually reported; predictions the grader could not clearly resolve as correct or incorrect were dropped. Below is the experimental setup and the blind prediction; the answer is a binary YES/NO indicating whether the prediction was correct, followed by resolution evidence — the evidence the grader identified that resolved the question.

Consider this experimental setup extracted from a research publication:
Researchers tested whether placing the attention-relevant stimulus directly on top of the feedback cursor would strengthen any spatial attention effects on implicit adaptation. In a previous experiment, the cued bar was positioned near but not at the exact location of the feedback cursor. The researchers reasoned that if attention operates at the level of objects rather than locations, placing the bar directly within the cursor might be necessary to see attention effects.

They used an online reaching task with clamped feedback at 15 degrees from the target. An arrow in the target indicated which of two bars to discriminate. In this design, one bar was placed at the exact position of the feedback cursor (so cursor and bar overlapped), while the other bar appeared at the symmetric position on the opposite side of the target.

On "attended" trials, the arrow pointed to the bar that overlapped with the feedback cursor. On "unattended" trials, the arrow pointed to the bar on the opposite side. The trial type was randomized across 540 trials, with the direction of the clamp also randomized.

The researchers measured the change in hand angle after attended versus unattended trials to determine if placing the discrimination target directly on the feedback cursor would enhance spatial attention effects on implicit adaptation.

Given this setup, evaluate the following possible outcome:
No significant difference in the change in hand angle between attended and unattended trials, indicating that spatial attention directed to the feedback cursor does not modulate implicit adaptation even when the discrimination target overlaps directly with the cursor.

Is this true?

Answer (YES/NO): YES